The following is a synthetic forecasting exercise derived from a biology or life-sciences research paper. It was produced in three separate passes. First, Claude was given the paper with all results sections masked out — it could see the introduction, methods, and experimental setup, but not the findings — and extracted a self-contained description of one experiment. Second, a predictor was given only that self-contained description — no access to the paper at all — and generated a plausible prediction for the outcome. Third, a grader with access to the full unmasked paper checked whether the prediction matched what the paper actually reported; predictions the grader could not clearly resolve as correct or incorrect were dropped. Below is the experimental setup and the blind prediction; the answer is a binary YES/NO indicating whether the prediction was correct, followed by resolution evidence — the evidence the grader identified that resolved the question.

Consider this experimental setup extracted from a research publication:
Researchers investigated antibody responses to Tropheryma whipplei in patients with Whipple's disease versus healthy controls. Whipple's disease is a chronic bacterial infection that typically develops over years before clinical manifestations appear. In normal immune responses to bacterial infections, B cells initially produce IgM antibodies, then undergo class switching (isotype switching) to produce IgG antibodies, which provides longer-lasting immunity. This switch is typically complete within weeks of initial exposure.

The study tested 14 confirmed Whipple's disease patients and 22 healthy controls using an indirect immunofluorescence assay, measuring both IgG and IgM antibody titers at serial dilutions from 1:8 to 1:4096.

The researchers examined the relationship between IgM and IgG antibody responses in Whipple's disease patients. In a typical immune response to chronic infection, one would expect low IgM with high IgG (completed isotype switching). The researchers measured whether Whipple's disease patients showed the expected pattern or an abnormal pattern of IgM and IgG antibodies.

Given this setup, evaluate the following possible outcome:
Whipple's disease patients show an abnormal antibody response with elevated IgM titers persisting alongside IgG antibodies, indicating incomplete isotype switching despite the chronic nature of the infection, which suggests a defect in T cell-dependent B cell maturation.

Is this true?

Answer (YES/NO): NO